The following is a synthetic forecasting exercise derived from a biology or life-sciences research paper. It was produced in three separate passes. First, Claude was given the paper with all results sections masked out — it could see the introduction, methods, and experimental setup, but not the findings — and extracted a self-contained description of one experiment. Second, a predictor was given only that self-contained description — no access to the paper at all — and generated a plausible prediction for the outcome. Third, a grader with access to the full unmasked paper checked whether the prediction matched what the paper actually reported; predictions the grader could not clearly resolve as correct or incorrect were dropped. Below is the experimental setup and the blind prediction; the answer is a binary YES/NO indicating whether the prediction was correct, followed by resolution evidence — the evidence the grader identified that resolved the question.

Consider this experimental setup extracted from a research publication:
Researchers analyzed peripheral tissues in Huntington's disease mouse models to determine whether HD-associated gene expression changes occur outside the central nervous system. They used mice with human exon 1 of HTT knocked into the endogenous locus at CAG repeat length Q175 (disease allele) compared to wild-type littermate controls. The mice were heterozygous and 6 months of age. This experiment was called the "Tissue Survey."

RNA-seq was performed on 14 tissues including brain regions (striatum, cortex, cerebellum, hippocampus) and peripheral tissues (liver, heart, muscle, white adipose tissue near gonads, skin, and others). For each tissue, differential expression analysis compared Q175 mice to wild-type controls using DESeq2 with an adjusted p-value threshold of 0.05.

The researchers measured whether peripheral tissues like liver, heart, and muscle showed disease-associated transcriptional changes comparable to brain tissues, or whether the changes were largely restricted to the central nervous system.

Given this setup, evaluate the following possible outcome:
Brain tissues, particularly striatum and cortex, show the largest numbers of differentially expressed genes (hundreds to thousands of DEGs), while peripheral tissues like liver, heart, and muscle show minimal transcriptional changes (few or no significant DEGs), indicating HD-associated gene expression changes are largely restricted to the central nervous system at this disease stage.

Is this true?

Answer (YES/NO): NO